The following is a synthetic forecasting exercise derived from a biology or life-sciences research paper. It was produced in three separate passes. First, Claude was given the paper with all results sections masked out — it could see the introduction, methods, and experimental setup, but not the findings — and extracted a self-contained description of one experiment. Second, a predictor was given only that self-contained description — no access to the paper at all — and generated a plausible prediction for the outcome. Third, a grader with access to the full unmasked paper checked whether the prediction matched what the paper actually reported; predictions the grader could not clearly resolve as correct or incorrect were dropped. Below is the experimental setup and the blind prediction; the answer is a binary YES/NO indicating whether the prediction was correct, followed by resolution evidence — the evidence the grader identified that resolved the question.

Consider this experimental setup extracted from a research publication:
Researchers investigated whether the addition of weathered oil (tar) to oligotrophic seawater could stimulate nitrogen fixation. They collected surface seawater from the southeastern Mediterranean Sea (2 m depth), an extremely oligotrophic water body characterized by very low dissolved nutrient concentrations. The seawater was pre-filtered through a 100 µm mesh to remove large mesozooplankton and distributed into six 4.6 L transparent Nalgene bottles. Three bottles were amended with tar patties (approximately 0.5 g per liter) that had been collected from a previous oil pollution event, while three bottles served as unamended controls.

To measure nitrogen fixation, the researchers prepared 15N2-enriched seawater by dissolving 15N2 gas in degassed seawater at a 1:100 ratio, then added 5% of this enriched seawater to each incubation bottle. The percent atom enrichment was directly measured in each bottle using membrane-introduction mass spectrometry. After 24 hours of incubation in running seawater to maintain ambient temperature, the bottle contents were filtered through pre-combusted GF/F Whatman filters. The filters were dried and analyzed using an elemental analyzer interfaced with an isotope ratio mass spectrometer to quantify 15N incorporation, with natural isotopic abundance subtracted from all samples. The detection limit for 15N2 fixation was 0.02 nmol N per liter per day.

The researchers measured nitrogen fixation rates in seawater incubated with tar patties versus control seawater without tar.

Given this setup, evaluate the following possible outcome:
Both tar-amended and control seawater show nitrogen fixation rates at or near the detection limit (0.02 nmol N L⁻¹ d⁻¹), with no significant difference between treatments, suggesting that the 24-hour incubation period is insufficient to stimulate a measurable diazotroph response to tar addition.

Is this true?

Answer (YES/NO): NO